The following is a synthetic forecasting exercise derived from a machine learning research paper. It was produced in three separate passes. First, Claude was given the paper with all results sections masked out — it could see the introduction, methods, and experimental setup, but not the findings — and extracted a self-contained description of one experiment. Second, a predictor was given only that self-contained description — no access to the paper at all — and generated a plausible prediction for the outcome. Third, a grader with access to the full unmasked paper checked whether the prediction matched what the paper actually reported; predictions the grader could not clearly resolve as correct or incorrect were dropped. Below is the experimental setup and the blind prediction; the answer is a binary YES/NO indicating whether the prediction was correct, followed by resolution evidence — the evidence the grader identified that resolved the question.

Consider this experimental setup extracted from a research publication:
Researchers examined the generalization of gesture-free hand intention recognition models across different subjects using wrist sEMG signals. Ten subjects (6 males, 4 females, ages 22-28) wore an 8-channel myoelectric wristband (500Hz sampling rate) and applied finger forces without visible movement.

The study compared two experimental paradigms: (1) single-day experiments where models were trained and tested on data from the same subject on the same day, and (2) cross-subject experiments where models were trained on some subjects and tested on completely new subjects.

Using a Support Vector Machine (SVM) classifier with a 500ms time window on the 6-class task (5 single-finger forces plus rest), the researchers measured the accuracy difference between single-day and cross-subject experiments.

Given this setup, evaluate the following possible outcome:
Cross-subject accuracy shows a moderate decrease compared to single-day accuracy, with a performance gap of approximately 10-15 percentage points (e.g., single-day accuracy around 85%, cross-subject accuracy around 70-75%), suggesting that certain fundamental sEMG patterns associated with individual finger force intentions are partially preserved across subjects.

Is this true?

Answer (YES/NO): NO